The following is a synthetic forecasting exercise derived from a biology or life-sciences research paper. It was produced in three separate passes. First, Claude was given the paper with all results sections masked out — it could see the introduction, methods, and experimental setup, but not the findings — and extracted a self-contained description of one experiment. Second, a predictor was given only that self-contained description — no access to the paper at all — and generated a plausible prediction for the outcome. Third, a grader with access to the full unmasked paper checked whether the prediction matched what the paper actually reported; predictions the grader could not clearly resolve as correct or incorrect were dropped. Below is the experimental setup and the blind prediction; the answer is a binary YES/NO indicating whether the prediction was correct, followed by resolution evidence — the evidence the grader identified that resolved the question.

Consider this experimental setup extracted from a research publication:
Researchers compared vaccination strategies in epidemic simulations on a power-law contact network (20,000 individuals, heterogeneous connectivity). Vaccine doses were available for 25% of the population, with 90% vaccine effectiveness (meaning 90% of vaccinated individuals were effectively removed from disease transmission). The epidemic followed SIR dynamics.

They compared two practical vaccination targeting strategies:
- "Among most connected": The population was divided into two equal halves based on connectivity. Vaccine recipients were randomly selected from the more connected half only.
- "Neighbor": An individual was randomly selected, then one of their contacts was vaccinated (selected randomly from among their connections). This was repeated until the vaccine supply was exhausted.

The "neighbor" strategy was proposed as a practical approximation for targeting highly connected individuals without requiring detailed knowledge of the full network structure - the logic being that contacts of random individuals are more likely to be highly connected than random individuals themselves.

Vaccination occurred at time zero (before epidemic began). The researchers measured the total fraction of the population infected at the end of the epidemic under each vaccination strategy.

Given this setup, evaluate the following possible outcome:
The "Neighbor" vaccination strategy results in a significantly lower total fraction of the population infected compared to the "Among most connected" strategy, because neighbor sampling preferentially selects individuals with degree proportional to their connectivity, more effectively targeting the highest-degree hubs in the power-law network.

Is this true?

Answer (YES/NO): NO